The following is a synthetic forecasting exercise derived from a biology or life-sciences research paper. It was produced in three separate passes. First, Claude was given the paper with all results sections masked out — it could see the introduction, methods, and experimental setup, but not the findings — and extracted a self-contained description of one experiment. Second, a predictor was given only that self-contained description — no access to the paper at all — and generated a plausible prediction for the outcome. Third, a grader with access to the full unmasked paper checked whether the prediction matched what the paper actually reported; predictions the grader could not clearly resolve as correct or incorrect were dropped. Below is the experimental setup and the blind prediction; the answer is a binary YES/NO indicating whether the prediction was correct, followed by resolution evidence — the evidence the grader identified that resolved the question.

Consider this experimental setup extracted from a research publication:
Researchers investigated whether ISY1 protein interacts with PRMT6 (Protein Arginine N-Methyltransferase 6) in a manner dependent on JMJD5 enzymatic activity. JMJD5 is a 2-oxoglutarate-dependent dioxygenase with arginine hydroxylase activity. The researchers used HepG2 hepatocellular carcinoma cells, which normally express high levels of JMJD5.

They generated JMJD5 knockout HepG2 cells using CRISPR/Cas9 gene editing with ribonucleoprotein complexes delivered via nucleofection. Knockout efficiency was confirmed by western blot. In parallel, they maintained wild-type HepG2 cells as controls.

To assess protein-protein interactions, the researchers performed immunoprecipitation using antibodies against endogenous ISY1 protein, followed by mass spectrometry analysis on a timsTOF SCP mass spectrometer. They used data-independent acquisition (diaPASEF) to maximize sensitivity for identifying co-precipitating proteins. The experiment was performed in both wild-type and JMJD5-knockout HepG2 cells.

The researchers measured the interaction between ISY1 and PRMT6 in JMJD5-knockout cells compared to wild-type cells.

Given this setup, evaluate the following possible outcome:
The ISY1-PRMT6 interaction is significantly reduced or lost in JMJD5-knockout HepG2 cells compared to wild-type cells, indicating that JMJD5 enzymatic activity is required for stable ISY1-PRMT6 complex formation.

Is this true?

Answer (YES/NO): YES